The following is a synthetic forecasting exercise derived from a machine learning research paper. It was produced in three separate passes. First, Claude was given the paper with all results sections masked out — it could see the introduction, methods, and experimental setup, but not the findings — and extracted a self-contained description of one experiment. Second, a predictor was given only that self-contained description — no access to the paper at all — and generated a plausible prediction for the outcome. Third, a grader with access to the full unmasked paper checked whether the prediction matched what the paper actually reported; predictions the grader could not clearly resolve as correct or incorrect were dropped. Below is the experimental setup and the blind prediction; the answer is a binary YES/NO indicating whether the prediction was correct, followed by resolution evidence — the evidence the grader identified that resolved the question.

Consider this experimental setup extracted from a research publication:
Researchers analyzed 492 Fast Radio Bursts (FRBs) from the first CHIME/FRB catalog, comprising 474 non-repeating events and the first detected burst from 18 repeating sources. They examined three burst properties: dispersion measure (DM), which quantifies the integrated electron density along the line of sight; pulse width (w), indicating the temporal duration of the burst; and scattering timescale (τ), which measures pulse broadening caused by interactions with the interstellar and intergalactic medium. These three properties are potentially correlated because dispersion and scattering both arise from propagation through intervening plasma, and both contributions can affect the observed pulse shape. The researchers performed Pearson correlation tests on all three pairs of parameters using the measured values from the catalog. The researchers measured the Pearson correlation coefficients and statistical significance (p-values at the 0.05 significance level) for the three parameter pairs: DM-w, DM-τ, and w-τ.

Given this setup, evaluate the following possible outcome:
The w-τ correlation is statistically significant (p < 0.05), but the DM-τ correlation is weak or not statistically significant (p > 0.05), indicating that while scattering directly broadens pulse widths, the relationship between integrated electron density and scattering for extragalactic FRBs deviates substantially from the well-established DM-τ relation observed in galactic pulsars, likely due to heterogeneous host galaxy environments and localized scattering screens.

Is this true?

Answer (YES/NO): YES